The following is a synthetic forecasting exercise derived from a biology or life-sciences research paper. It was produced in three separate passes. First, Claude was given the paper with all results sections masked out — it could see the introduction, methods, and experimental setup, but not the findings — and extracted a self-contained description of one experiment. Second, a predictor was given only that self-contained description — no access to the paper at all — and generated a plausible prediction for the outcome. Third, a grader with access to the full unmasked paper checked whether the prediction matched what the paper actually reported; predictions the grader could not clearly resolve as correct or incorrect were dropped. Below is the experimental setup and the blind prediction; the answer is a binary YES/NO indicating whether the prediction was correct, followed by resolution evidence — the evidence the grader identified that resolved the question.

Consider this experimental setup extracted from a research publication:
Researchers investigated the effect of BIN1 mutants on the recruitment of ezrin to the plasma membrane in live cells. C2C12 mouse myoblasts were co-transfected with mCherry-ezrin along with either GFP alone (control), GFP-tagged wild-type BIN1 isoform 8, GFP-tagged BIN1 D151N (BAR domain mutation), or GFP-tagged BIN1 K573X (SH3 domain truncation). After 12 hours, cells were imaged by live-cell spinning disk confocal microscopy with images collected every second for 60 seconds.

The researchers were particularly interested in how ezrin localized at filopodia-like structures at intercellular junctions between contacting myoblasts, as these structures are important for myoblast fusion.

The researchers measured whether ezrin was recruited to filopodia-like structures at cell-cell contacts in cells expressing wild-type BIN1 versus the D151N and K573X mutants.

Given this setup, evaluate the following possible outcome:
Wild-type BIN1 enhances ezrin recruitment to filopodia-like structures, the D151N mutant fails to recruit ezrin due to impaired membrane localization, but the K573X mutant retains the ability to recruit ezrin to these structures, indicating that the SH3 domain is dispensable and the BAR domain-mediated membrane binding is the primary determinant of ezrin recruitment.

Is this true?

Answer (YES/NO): NO